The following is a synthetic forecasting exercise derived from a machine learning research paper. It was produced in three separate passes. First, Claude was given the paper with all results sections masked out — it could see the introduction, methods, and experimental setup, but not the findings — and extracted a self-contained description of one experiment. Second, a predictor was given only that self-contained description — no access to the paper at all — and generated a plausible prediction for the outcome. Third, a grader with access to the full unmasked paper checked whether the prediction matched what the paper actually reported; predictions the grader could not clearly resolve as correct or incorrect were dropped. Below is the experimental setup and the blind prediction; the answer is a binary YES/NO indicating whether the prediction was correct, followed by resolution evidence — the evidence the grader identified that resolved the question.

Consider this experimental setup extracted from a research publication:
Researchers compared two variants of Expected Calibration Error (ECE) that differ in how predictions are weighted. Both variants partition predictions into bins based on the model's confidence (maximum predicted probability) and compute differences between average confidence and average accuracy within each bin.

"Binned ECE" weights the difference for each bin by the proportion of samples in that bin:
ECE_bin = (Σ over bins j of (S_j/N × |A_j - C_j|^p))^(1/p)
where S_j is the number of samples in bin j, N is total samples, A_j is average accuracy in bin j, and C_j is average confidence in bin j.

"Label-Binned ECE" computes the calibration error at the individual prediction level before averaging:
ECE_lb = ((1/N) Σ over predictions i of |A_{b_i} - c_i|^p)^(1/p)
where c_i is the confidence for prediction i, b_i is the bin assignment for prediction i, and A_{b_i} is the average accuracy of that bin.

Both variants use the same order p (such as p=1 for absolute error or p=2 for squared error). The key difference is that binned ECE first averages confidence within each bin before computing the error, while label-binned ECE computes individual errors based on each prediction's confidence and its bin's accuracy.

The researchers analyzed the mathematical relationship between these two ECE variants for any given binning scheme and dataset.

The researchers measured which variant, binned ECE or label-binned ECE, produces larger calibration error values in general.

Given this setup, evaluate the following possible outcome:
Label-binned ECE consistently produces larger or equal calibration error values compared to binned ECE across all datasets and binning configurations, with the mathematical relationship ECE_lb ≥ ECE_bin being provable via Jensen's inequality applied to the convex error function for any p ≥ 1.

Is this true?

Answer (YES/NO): YES